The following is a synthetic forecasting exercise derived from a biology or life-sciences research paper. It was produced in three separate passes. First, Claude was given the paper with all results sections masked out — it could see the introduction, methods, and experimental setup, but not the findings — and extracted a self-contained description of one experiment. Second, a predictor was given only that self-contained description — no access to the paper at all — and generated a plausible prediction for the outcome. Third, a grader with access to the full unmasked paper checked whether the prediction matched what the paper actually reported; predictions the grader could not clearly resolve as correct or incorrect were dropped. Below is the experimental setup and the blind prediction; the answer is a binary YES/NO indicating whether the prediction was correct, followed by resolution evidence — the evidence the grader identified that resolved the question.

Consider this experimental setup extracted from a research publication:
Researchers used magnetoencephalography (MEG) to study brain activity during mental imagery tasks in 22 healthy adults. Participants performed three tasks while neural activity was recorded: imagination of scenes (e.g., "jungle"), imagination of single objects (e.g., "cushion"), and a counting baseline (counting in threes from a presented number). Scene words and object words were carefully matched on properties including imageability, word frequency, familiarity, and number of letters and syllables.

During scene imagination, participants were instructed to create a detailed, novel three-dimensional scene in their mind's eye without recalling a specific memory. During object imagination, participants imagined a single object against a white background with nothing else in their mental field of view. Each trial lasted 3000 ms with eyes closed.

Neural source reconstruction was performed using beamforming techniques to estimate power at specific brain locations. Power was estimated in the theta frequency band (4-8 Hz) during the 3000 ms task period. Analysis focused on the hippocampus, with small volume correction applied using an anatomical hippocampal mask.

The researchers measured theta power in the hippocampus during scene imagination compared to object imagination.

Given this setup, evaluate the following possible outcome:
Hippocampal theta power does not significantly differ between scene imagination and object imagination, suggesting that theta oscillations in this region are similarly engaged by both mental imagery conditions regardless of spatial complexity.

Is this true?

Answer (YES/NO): YES